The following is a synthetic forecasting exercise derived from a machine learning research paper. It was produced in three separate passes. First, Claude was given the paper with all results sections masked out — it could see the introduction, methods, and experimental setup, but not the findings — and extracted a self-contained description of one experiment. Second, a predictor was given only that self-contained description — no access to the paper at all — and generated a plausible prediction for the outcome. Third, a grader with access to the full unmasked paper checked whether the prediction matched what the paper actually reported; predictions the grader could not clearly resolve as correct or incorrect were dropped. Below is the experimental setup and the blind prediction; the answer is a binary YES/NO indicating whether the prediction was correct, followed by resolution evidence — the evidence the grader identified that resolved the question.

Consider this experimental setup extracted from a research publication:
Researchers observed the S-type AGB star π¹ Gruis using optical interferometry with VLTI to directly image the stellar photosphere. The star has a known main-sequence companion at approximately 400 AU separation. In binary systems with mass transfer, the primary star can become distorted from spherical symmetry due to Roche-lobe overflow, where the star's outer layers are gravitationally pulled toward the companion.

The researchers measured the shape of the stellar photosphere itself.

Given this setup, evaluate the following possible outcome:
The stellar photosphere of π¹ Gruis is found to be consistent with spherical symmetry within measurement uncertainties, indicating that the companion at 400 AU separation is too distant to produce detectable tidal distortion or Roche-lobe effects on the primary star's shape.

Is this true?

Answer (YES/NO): YES